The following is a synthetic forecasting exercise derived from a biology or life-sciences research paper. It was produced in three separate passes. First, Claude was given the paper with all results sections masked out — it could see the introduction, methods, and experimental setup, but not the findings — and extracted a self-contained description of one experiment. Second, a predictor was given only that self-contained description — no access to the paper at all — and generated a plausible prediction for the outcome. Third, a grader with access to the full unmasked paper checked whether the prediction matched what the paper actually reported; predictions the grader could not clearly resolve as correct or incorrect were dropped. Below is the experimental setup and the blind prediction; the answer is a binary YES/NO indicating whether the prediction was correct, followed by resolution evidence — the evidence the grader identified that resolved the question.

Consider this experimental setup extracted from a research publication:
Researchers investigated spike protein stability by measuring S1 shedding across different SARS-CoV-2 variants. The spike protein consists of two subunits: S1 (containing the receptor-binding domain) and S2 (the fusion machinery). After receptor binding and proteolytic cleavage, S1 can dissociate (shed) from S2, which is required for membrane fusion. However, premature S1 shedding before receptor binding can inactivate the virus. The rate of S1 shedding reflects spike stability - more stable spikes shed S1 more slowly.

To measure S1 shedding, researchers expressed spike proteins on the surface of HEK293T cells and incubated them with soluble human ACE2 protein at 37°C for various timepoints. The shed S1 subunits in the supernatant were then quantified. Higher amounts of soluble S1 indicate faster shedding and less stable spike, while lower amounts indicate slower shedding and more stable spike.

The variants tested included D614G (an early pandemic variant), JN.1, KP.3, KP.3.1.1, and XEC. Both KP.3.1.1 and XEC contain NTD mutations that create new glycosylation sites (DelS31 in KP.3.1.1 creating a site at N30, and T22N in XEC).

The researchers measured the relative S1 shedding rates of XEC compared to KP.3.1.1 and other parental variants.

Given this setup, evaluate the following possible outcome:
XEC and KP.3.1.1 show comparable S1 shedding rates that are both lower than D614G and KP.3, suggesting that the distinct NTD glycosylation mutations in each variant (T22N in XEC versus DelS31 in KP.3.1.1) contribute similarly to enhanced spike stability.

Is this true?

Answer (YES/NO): NO